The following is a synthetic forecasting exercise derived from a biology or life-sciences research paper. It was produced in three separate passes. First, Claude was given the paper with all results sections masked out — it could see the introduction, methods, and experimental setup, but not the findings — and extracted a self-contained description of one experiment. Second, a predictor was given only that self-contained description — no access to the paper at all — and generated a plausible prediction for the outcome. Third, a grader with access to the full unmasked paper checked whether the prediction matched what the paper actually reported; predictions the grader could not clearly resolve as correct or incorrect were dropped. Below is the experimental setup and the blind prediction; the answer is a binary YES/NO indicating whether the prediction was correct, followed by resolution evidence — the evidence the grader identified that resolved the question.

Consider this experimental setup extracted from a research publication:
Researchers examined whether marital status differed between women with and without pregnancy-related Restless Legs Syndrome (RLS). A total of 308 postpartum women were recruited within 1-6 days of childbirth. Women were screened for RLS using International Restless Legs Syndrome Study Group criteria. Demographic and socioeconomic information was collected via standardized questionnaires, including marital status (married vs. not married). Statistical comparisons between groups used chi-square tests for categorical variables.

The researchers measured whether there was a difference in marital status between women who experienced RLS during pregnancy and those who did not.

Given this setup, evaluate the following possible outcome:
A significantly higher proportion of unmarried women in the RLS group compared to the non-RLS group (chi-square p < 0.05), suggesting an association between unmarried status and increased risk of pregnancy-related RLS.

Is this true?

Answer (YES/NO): YES